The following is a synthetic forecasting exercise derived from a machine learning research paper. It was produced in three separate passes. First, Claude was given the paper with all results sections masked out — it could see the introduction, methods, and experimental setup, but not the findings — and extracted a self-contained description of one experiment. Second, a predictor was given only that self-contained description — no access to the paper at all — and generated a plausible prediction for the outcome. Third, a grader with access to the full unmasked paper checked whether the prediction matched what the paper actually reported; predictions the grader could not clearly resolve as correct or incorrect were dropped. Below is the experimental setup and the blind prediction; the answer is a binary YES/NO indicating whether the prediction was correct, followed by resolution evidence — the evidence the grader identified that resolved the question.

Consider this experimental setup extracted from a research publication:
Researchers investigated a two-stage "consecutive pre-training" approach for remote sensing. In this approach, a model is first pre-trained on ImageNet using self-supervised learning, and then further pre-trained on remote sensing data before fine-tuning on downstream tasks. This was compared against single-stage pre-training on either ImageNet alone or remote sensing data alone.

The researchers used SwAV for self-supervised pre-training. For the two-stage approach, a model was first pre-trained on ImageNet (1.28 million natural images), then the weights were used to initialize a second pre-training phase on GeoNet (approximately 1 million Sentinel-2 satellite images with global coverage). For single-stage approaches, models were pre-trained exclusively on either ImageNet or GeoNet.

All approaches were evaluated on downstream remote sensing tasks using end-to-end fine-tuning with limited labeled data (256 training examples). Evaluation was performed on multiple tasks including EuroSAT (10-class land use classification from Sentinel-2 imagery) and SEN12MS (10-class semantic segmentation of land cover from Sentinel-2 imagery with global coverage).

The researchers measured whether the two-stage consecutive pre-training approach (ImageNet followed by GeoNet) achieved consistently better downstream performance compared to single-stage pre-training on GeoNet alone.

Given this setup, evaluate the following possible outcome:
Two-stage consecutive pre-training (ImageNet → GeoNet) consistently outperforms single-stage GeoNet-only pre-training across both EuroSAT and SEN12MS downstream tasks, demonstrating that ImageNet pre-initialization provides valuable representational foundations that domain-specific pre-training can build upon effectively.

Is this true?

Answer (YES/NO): NO